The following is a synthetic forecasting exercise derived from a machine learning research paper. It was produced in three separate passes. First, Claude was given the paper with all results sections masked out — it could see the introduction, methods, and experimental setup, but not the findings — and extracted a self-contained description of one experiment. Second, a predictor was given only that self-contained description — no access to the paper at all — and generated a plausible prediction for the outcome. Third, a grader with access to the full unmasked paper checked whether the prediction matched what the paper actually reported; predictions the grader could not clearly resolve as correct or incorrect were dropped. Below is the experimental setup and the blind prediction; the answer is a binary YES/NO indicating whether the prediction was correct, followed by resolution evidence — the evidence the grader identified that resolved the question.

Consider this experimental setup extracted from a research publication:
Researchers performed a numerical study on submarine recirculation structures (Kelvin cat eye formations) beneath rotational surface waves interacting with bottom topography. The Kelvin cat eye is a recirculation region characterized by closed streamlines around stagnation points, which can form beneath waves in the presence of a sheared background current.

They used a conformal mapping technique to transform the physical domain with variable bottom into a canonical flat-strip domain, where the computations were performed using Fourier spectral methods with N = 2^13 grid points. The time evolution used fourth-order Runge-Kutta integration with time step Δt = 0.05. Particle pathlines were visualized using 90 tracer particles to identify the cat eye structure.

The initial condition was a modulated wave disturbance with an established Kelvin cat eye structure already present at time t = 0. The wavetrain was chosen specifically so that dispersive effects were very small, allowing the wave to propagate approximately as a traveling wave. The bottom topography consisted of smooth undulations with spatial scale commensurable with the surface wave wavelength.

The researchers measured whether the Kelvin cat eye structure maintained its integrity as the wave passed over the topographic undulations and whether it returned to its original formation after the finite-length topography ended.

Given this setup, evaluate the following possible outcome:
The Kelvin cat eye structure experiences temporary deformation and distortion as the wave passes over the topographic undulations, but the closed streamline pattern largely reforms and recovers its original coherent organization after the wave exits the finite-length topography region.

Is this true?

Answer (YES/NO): YES